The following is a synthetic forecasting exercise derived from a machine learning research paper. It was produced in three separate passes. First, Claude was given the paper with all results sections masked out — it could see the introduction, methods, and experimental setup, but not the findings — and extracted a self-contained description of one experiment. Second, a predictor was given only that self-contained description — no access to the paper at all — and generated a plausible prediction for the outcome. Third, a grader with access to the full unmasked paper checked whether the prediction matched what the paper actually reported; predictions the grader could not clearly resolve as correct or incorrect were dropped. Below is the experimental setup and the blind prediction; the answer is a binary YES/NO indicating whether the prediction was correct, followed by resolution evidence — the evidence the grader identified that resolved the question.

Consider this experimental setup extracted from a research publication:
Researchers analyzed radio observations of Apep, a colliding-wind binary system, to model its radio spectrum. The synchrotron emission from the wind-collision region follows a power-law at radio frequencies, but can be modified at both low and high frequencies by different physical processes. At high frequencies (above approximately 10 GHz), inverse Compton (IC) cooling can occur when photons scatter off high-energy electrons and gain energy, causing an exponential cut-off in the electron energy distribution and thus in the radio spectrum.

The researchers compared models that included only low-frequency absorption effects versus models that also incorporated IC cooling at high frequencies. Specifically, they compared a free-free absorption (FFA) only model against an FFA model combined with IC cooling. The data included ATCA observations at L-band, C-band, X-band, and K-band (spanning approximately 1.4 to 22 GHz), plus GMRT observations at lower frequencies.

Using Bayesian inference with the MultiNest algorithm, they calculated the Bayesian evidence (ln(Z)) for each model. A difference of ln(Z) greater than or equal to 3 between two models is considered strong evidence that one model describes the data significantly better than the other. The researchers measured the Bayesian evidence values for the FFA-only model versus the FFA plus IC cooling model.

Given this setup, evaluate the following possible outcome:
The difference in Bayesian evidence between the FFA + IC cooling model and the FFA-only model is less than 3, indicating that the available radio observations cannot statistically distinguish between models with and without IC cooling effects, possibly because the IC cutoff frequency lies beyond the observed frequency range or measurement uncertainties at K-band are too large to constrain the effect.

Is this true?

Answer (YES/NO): NO